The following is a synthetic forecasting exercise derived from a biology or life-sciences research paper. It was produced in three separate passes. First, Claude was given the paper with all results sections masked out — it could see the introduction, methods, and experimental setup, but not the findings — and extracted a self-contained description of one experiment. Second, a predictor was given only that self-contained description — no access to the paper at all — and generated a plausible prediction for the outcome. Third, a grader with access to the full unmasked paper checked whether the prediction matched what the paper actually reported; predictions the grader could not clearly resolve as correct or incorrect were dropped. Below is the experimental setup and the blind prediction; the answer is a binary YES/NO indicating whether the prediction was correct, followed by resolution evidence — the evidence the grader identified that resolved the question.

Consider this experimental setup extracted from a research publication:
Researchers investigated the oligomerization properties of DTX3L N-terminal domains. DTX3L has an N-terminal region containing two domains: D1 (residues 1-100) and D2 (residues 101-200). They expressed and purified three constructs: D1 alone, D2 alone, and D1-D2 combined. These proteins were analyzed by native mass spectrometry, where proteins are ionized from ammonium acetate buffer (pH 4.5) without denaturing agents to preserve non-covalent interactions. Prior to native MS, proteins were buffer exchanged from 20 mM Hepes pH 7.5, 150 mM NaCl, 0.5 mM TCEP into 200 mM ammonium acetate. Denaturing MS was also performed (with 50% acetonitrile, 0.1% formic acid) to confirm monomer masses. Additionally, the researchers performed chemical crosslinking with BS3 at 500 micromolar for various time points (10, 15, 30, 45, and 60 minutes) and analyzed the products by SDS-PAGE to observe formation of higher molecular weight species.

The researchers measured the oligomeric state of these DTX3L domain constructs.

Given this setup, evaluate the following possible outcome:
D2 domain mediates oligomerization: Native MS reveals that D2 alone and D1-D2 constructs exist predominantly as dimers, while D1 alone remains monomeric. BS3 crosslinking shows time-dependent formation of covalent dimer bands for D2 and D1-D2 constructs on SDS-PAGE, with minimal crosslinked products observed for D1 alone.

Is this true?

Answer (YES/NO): NO